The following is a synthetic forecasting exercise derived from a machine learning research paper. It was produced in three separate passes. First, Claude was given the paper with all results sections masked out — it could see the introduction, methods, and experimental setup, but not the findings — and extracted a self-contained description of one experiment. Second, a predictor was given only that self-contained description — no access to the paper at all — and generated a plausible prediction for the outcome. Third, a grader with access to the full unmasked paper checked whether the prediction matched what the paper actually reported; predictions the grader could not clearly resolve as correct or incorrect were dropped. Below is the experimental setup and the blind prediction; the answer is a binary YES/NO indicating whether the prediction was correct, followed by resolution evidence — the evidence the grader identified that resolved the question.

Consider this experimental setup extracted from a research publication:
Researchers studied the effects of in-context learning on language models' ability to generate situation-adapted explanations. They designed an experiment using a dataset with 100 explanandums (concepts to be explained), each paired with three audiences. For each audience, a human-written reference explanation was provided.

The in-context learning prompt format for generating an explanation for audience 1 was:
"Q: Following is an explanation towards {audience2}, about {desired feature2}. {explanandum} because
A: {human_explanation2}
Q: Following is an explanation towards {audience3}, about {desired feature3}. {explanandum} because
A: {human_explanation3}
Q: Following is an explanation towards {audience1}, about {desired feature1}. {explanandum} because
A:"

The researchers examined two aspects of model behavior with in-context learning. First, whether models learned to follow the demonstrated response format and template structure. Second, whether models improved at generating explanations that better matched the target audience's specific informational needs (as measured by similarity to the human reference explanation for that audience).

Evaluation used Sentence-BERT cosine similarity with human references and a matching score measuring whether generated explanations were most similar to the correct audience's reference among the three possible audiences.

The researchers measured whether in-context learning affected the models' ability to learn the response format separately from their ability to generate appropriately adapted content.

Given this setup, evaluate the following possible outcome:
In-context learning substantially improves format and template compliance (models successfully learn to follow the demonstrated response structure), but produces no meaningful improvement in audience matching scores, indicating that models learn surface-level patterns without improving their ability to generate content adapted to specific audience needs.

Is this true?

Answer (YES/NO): YES